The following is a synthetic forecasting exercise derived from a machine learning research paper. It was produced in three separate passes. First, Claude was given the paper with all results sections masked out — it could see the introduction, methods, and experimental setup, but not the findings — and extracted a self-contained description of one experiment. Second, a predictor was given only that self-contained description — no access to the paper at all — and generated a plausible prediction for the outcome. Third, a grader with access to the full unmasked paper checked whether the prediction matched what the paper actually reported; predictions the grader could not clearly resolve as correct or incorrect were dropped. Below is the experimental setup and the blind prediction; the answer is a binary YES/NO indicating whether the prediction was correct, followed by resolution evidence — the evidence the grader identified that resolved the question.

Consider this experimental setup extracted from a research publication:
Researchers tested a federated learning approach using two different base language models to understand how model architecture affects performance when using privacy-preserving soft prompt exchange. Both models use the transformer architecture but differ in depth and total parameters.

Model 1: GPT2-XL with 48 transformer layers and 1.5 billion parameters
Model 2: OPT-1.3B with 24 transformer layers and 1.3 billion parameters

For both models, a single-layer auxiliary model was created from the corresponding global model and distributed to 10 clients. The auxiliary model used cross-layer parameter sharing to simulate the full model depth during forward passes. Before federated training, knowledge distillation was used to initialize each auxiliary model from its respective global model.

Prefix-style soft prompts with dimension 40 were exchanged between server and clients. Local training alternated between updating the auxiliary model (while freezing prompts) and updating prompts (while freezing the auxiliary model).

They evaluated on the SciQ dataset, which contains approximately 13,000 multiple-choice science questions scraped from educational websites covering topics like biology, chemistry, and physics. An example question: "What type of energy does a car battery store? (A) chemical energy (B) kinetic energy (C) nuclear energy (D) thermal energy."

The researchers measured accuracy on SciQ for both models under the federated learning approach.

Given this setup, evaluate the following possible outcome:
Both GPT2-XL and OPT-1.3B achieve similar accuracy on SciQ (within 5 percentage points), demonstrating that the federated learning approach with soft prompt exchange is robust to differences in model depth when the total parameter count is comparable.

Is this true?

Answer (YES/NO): YES